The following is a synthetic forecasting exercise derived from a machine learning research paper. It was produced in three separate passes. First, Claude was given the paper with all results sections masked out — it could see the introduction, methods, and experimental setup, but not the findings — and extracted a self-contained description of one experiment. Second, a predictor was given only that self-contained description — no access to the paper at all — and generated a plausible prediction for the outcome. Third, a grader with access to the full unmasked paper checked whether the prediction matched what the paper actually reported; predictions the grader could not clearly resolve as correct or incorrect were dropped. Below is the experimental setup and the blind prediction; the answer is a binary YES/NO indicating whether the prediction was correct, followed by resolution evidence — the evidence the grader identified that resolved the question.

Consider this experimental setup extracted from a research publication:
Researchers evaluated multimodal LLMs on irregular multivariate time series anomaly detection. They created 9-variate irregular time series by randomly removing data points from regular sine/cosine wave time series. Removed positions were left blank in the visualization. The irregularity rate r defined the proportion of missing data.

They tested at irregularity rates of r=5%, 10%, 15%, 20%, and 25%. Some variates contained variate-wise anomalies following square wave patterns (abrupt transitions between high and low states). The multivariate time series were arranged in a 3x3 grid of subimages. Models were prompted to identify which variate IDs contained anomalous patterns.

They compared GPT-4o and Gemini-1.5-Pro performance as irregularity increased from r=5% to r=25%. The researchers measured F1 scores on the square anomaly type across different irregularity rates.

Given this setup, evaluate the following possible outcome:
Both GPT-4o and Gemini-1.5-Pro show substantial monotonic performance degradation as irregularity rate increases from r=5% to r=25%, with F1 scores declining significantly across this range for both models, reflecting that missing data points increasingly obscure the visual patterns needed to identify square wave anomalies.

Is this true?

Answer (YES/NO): NO